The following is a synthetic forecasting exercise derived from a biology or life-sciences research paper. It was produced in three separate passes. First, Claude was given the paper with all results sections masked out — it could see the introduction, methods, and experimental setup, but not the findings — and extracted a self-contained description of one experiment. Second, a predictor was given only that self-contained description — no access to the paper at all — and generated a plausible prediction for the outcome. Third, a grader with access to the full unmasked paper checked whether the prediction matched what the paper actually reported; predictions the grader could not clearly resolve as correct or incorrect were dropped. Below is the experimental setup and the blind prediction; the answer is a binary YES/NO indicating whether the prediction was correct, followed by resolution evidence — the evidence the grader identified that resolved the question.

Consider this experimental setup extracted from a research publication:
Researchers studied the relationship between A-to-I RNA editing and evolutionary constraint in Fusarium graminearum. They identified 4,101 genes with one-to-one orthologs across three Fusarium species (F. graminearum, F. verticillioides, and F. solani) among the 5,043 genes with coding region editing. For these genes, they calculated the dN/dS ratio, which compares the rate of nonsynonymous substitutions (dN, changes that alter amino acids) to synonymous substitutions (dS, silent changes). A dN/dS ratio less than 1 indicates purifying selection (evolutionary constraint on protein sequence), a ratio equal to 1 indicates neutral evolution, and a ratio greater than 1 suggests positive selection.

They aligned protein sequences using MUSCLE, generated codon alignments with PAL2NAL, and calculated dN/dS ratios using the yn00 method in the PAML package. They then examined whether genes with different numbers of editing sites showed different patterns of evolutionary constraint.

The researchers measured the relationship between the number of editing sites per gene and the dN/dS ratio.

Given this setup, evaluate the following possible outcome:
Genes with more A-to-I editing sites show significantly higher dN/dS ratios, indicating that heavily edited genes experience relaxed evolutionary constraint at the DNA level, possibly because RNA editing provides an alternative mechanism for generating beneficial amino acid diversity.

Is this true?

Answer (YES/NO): NO